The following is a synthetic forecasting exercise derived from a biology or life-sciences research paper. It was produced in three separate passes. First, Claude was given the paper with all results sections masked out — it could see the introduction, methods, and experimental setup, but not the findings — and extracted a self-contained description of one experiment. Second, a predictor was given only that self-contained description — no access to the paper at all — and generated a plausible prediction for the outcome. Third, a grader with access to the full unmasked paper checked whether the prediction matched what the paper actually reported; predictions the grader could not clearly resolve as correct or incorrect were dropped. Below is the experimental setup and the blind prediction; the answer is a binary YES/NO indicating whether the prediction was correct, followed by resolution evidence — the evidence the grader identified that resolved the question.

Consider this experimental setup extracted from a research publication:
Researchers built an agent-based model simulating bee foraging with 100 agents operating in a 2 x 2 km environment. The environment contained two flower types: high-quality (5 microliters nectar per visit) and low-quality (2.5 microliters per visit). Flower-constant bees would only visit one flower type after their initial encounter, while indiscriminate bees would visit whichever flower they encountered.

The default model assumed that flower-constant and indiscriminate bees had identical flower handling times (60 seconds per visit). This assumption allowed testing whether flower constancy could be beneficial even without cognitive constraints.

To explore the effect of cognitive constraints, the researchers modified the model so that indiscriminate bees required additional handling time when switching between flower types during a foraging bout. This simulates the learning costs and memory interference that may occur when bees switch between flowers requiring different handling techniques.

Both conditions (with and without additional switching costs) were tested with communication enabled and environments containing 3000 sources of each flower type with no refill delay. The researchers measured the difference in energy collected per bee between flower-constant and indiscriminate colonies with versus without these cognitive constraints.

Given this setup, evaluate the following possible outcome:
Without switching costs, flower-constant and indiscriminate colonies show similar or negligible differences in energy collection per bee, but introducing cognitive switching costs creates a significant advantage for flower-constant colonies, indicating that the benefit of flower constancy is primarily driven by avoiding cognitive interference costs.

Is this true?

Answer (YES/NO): NO